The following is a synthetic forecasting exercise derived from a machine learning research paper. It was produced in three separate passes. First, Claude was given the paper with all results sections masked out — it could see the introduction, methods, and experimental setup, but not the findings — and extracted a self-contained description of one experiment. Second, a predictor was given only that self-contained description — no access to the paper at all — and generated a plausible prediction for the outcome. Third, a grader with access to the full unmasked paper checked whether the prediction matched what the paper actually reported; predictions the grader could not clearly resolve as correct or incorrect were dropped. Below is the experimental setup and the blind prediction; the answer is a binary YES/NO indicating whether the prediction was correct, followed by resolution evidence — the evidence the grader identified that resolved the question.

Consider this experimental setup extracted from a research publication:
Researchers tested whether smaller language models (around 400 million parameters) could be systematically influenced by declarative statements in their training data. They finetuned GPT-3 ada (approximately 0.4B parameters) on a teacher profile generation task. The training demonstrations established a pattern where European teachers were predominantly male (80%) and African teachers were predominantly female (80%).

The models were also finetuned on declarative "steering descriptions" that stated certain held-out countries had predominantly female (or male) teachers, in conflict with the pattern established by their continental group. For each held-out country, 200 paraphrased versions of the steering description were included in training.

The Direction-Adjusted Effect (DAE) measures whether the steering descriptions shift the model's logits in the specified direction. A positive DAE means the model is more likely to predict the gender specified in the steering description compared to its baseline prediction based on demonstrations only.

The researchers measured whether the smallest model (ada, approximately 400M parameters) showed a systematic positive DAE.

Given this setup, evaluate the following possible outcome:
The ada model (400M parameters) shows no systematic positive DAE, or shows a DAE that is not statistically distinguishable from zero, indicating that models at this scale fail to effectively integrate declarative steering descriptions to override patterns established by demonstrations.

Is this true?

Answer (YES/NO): NO